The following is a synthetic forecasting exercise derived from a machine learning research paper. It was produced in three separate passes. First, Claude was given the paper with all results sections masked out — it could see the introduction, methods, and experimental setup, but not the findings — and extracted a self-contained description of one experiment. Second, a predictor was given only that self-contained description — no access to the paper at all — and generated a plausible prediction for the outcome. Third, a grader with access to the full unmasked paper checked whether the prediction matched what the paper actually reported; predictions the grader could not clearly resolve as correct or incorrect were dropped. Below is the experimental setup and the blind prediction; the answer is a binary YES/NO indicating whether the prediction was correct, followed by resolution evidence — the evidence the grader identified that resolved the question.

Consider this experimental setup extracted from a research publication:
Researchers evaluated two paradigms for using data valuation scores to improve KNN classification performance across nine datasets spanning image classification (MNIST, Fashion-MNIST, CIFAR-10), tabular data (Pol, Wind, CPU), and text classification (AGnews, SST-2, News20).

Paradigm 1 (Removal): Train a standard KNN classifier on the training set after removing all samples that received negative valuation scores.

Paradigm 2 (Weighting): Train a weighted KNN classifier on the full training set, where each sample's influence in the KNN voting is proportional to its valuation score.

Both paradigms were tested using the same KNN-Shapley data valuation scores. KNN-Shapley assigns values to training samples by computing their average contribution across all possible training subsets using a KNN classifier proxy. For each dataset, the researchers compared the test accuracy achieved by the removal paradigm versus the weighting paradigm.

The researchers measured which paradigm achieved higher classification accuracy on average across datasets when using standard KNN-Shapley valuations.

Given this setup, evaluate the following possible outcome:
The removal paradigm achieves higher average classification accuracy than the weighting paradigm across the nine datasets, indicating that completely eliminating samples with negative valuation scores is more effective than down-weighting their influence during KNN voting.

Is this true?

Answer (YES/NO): NO